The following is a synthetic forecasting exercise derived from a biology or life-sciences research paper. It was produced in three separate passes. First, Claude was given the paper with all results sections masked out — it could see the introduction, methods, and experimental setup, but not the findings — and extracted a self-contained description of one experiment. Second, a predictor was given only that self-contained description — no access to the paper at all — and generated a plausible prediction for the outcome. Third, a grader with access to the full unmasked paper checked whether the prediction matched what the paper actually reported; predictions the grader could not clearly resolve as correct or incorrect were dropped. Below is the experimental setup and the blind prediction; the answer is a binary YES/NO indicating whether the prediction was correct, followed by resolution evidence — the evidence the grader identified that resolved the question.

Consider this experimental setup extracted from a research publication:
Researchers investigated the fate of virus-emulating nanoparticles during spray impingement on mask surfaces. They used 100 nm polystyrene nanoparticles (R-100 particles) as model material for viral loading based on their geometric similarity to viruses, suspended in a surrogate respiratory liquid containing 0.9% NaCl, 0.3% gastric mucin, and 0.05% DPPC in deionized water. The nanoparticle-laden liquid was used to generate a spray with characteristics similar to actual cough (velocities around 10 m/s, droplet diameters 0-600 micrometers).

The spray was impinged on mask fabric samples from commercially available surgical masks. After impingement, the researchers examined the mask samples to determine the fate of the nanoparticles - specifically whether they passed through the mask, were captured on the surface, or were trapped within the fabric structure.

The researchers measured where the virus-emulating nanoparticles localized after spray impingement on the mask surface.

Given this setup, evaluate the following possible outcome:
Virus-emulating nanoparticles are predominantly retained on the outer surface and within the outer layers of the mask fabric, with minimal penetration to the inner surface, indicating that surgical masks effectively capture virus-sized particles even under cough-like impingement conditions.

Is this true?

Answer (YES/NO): NO